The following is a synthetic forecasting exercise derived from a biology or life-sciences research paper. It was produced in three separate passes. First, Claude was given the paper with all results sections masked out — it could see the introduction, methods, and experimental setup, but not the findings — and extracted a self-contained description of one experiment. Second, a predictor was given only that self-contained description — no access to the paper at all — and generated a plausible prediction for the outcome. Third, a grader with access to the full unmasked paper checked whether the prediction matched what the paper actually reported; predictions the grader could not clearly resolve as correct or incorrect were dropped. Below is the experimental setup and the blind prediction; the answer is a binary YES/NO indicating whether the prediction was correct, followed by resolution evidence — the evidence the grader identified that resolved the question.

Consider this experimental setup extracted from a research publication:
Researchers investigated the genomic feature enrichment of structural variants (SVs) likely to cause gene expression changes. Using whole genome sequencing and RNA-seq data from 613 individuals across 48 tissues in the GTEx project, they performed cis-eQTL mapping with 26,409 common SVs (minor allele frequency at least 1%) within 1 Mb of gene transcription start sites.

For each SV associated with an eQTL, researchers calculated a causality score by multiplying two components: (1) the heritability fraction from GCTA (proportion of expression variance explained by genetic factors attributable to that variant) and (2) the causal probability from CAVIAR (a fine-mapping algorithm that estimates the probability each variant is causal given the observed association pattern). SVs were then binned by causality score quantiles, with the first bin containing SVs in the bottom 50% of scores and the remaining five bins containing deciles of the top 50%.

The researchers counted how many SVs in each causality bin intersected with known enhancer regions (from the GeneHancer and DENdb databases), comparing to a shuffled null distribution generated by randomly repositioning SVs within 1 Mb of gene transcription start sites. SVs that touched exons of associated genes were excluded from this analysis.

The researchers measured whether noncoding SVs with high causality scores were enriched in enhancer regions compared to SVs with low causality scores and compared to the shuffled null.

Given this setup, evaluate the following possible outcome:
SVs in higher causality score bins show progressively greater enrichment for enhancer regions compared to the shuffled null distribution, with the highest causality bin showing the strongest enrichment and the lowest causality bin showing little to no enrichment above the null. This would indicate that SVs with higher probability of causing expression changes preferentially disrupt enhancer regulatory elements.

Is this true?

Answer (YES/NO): NO